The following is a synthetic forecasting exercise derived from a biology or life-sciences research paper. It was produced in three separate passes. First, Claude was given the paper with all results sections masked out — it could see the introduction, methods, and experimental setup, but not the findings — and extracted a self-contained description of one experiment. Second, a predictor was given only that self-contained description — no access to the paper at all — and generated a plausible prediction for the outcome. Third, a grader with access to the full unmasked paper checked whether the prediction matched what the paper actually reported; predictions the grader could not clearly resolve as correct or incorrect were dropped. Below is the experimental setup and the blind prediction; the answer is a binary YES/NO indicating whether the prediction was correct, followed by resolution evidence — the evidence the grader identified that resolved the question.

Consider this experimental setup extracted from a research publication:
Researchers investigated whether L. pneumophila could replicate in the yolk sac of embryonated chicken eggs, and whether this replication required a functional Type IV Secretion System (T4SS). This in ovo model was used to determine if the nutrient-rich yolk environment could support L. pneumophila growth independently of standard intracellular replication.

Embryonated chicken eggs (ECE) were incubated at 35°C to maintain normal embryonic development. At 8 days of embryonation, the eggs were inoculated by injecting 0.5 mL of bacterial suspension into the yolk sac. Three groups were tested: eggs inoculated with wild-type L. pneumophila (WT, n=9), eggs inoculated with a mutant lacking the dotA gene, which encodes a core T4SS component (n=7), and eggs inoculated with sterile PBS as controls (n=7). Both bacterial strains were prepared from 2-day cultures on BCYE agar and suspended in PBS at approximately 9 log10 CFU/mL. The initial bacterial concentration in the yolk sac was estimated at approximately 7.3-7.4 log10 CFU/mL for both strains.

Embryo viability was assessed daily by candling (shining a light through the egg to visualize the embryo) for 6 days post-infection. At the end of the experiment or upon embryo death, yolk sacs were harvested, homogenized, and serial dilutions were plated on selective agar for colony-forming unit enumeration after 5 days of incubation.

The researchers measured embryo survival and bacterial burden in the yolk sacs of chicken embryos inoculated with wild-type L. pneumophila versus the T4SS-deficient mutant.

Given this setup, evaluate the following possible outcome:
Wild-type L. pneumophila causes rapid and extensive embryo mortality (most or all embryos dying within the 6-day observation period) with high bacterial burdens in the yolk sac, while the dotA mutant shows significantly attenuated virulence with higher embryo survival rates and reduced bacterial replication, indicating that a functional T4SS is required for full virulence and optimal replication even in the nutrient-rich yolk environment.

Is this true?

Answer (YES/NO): YES